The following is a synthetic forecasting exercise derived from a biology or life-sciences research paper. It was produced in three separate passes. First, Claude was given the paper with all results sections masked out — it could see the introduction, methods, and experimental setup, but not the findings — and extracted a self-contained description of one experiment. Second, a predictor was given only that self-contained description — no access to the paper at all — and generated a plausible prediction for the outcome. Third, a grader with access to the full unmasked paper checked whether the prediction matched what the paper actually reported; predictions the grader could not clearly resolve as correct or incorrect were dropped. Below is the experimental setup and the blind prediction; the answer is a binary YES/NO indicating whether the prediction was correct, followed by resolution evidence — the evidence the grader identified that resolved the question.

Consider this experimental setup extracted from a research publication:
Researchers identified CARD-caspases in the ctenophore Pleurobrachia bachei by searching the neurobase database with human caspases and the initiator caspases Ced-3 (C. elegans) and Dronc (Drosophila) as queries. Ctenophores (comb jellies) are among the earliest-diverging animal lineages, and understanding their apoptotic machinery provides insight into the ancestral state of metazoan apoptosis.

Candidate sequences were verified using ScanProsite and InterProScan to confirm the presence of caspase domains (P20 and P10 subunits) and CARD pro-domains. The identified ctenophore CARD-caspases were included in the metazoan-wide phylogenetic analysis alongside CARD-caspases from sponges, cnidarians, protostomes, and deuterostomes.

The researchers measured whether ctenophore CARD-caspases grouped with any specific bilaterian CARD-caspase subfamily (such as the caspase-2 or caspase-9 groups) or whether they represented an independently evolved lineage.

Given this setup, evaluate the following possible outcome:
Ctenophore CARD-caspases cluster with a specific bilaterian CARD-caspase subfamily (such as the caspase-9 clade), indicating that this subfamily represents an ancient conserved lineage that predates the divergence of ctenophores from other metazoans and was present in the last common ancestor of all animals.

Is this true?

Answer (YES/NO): NO